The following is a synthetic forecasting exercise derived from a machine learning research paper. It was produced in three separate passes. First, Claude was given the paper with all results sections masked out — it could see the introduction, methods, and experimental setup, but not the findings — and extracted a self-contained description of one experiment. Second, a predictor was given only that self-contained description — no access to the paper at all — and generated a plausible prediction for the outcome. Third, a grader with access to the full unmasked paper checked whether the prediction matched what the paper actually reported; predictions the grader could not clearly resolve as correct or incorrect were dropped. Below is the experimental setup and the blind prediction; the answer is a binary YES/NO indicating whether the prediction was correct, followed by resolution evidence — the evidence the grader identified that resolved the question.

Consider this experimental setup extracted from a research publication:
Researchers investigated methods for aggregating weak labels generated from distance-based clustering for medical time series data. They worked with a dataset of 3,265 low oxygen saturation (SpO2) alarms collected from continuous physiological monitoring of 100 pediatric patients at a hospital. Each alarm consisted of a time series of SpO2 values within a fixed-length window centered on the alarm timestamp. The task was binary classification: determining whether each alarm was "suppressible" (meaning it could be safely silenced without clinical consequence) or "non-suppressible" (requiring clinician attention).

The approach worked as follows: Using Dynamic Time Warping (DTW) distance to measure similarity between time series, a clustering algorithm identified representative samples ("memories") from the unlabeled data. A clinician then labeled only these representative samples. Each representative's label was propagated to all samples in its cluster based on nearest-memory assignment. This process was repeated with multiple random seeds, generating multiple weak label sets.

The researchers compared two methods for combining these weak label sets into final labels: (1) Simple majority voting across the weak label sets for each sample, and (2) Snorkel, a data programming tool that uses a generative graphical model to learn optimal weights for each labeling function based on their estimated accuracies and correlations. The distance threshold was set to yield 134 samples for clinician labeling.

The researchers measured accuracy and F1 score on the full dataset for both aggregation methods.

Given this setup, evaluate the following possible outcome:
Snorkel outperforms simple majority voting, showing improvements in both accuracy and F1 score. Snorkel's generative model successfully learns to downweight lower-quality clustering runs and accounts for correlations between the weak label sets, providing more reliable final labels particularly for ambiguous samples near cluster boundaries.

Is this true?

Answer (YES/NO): NO